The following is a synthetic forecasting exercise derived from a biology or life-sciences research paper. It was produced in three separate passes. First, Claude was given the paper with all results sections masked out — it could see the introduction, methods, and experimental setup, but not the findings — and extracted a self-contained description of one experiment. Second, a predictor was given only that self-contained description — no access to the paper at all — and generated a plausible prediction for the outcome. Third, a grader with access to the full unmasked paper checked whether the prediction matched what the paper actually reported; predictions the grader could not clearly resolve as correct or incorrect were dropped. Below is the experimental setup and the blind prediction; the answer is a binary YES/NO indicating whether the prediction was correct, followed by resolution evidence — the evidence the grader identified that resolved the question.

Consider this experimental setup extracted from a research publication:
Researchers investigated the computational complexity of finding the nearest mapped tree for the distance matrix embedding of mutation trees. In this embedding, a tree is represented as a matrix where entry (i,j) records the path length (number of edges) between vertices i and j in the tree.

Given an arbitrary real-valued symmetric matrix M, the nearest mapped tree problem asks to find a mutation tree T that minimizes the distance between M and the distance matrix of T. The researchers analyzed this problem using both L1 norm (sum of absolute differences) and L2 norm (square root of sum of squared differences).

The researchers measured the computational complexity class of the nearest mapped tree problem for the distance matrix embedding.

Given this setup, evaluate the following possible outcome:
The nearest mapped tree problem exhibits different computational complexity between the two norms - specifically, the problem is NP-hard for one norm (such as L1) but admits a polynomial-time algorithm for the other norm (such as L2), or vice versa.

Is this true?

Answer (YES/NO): NO